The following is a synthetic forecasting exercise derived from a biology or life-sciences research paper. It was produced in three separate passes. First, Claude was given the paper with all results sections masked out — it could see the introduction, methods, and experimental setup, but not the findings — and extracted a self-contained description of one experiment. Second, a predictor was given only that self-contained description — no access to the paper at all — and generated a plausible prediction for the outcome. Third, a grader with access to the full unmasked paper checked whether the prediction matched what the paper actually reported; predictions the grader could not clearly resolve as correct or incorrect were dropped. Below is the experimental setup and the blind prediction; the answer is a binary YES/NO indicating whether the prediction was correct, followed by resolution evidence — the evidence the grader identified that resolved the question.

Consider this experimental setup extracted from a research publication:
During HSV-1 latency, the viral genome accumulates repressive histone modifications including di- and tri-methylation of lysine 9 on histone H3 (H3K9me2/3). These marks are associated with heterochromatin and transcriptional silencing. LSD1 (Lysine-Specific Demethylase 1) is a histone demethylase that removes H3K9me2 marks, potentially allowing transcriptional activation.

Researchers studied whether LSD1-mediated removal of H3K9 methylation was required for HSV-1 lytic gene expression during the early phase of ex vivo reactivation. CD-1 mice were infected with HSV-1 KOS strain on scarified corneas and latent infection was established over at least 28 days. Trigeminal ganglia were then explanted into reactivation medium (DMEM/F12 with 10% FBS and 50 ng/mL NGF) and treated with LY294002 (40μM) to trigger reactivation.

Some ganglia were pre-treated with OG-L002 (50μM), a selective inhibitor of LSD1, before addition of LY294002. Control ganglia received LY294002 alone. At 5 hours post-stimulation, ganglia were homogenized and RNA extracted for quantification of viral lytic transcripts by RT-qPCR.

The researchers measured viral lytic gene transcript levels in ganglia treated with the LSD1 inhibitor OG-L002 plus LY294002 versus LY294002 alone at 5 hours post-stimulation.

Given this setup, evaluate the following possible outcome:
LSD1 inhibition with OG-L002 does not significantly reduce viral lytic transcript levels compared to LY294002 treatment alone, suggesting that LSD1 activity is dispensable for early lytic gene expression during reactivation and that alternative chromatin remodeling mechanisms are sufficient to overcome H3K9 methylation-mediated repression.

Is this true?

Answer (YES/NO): YES